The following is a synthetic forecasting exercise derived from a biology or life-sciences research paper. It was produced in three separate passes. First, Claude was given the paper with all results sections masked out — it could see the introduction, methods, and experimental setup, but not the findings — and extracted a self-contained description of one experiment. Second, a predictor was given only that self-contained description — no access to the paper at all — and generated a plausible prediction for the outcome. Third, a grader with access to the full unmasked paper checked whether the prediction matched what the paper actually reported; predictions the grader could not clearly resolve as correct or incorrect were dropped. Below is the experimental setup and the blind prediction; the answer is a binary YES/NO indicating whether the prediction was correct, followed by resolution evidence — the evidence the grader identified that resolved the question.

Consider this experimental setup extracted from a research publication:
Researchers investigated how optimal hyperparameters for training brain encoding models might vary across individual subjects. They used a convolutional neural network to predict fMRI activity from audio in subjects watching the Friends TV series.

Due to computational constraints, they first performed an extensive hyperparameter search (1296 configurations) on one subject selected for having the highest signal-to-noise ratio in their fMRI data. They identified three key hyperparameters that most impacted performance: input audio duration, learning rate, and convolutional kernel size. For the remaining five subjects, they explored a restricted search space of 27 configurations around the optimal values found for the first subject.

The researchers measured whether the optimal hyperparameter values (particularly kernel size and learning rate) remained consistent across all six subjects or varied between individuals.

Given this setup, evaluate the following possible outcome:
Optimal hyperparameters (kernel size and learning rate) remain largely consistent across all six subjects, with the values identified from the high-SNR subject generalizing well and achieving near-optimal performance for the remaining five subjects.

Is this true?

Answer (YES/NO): NO